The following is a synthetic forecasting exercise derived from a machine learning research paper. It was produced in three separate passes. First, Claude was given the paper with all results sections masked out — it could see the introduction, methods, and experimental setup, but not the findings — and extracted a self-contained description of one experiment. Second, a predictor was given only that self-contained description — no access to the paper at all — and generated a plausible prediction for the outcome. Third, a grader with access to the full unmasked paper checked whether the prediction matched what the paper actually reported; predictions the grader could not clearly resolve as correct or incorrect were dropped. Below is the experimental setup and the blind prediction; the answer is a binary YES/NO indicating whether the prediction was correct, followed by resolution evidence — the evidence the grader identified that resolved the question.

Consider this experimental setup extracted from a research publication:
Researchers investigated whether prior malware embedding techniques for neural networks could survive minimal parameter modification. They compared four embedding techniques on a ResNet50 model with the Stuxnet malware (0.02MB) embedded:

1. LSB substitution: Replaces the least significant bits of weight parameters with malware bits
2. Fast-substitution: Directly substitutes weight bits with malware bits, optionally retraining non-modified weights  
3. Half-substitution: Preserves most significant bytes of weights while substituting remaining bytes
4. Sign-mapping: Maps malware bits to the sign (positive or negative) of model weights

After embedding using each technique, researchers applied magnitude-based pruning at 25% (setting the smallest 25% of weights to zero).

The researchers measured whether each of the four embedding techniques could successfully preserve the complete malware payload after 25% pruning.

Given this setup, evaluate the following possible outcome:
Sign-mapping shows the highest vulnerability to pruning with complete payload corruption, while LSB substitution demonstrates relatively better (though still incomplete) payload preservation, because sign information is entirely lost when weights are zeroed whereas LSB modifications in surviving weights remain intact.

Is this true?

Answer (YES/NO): NO